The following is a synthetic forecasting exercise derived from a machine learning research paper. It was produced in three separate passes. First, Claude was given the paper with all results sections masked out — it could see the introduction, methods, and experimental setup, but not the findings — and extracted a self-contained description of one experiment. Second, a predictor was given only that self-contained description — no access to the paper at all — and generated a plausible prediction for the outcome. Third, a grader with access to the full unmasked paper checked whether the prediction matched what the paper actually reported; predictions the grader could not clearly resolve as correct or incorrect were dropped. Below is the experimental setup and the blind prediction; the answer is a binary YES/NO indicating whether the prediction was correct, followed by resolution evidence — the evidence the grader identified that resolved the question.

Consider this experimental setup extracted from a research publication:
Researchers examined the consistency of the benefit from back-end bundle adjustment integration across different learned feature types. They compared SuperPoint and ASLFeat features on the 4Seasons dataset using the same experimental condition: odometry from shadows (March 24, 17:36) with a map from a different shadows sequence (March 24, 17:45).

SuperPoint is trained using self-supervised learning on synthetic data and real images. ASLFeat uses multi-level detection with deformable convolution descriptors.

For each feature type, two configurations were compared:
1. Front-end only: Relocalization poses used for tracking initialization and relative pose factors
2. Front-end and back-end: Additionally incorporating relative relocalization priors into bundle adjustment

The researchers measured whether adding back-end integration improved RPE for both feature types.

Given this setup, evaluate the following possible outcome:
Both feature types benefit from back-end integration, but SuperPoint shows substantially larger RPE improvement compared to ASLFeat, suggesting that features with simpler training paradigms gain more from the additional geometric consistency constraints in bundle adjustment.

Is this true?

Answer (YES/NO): NO